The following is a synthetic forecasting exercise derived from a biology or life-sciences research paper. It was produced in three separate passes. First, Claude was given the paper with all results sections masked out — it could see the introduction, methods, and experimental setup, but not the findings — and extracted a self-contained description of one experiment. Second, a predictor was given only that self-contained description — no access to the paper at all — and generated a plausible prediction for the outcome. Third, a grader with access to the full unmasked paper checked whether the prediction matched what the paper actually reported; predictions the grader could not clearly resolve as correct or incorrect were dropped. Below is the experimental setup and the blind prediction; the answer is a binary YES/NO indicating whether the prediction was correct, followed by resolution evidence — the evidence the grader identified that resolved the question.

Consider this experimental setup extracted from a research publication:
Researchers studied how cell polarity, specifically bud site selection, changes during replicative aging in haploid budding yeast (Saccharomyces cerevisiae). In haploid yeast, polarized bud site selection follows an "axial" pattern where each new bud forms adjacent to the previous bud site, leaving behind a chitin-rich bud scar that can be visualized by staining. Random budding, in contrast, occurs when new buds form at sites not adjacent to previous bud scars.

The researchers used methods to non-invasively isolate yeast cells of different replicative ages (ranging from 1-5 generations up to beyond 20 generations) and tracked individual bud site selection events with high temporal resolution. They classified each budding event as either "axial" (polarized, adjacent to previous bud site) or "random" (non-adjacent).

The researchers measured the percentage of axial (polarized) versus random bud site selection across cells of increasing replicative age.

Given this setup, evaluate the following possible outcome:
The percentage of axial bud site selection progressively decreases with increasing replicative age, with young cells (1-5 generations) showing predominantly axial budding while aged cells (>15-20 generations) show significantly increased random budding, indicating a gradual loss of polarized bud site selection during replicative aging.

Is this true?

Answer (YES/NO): YES